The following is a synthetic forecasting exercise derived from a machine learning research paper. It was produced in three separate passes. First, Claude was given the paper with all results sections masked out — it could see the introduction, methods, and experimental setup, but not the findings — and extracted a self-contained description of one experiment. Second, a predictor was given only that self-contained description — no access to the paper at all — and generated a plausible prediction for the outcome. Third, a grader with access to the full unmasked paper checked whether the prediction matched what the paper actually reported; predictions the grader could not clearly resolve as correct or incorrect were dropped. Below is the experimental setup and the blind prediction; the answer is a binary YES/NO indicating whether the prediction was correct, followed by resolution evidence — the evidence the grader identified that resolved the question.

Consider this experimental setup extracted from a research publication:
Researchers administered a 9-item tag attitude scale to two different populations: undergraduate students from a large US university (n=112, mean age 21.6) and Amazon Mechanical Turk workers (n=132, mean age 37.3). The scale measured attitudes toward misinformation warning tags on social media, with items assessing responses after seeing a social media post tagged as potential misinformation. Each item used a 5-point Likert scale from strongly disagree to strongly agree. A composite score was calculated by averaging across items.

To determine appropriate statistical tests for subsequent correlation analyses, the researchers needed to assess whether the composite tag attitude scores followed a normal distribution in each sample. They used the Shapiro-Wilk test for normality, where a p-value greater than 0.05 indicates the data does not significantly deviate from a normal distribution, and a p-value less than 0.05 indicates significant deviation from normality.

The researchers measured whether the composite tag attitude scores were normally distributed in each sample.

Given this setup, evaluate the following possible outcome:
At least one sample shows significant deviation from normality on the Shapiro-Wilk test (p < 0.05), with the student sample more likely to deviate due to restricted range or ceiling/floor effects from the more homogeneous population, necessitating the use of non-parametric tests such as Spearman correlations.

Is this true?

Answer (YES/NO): NO